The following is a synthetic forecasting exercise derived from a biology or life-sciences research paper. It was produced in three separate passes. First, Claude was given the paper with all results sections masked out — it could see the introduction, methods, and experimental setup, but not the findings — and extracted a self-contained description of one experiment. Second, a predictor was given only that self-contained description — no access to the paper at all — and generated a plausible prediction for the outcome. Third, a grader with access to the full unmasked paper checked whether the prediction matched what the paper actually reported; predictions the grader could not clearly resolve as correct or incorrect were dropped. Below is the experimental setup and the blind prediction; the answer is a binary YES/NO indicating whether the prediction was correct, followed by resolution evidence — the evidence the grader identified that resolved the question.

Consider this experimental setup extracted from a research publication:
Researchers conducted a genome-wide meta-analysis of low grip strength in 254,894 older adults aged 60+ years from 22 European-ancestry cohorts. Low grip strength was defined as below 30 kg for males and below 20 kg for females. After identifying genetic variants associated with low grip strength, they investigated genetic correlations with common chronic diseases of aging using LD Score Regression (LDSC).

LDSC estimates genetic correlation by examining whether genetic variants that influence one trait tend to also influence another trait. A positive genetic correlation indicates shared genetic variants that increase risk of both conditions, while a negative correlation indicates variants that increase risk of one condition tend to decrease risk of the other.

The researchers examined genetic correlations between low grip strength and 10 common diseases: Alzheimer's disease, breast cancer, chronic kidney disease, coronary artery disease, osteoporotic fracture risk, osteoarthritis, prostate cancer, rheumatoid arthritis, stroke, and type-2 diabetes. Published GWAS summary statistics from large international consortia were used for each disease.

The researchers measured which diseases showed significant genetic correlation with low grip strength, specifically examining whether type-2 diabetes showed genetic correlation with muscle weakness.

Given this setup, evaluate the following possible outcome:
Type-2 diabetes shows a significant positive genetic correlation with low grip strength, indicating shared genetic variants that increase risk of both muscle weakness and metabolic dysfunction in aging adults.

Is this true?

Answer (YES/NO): YES